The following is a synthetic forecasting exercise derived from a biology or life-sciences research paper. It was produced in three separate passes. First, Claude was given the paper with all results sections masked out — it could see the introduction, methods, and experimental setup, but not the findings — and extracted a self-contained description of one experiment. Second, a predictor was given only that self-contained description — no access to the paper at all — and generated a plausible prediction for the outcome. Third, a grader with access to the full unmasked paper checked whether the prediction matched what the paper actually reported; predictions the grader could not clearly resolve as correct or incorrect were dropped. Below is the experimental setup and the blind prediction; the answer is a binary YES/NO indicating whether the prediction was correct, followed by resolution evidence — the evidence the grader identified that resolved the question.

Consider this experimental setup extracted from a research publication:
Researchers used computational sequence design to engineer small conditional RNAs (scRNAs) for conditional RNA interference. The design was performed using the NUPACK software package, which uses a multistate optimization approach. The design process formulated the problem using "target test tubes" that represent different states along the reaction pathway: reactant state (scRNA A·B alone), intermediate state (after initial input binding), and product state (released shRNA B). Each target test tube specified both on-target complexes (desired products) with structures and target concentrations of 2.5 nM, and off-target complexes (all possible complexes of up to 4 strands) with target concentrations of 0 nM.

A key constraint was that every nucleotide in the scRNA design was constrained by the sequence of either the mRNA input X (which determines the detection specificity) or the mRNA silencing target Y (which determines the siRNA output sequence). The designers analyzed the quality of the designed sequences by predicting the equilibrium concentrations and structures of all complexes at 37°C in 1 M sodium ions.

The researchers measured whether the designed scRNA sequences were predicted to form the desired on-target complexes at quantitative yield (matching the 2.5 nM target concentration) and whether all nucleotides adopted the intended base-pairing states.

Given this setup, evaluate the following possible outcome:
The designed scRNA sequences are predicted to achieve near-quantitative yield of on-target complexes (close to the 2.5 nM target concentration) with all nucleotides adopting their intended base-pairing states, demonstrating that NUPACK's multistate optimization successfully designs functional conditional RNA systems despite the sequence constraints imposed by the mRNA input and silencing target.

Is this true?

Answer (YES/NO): NO